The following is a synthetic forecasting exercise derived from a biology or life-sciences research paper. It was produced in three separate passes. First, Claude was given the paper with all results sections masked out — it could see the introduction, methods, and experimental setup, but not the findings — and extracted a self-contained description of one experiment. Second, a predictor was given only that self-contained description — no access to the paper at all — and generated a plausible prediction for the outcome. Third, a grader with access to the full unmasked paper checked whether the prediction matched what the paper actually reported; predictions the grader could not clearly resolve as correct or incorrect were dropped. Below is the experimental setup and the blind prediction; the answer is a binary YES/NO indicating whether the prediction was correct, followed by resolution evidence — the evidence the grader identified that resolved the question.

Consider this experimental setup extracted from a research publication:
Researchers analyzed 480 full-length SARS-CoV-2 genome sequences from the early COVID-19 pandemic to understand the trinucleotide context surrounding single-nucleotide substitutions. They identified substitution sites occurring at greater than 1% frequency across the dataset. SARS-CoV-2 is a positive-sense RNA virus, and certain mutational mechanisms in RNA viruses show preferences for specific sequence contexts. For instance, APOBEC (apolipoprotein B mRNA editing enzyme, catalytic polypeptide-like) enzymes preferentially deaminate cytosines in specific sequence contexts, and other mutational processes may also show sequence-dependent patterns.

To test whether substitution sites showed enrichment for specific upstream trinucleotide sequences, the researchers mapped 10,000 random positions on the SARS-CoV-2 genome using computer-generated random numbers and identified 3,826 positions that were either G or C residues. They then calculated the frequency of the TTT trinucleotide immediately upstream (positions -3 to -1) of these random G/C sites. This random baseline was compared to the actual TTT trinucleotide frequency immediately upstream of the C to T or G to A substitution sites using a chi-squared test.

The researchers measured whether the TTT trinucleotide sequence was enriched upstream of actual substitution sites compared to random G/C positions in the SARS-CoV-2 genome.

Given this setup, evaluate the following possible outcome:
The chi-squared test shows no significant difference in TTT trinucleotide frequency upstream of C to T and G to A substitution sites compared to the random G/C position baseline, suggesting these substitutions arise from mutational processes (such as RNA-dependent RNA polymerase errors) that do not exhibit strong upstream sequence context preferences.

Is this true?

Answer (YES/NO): NO